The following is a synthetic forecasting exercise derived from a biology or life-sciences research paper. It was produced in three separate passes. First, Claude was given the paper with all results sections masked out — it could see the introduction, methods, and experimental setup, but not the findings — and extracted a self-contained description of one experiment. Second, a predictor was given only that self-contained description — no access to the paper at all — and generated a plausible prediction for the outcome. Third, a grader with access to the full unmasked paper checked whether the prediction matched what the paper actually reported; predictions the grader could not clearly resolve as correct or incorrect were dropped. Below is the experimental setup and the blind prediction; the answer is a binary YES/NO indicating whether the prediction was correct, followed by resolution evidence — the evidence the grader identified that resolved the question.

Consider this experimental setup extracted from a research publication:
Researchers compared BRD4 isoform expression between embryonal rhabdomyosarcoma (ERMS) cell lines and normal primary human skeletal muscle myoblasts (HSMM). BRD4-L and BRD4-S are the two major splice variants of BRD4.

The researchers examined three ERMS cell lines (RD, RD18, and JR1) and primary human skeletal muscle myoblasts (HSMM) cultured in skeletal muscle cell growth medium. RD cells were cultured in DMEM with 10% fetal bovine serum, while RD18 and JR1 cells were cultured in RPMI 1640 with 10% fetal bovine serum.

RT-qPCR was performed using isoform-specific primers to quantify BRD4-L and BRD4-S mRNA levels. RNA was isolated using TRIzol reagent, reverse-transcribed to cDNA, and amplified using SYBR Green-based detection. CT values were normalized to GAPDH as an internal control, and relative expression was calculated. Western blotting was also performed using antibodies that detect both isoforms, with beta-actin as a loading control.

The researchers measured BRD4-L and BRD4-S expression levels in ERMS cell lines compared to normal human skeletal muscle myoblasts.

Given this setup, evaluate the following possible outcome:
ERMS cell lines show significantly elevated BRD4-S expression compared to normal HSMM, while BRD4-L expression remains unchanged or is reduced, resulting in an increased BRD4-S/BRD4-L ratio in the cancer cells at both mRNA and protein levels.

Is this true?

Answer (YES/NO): NO